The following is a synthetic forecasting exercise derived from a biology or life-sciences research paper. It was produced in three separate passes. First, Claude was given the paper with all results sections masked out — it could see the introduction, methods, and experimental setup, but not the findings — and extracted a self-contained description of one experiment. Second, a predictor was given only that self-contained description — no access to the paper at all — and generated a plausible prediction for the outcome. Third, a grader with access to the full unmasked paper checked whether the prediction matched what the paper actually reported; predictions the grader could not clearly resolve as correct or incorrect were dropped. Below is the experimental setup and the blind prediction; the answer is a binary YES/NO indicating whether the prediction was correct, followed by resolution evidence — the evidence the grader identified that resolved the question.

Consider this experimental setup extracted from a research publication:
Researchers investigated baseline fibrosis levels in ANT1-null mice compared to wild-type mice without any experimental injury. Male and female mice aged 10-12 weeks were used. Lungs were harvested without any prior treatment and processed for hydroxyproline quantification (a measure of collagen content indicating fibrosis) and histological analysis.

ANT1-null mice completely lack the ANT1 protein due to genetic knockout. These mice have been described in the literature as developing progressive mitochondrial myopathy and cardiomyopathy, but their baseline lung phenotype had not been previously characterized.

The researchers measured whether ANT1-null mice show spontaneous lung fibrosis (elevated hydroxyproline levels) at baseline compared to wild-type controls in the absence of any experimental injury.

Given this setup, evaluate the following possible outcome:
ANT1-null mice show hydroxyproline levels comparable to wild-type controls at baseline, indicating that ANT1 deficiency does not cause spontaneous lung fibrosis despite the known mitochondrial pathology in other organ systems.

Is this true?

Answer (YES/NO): YES